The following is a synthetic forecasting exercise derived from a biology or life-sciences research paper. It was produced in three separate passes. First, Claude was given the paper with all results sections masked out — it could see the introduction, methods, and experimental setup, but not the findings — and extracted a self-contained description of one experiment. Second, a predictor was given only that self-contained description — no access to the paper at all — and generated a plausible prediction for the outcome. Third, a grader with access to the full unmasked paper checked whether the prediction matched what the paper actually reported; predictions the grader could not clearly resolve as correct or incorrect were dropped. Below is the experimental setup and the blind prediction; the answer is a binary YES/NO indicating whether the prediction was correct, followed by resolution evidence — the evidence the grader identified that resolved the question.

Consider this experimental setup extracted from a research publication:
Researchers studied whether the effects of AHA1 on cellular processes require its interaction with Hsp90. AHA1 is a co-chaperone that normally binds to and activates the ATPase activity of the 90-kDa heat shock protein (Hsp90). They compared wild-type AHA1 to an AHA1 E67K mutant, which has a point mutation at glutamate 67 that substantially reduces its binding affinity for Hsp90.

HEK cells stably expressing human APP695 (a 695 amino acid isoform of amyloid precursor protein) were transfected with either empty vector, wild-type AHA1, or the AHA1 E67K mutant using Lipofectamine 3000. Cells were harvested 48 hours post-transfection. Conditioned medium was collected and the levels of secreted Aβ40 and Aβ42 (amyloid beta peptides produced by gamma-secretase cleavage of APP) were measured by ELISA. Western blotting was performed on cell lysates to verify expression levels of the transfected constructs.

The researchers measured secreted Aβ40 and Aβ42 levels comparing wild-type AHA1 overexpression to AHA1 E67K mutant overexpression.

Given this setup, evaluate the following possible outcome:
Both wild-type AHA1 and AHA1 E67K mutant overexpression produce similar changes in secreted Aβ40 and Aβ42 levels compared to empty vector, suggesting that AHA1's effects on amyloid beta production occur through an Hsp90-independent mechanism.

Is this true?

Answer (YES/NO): NO